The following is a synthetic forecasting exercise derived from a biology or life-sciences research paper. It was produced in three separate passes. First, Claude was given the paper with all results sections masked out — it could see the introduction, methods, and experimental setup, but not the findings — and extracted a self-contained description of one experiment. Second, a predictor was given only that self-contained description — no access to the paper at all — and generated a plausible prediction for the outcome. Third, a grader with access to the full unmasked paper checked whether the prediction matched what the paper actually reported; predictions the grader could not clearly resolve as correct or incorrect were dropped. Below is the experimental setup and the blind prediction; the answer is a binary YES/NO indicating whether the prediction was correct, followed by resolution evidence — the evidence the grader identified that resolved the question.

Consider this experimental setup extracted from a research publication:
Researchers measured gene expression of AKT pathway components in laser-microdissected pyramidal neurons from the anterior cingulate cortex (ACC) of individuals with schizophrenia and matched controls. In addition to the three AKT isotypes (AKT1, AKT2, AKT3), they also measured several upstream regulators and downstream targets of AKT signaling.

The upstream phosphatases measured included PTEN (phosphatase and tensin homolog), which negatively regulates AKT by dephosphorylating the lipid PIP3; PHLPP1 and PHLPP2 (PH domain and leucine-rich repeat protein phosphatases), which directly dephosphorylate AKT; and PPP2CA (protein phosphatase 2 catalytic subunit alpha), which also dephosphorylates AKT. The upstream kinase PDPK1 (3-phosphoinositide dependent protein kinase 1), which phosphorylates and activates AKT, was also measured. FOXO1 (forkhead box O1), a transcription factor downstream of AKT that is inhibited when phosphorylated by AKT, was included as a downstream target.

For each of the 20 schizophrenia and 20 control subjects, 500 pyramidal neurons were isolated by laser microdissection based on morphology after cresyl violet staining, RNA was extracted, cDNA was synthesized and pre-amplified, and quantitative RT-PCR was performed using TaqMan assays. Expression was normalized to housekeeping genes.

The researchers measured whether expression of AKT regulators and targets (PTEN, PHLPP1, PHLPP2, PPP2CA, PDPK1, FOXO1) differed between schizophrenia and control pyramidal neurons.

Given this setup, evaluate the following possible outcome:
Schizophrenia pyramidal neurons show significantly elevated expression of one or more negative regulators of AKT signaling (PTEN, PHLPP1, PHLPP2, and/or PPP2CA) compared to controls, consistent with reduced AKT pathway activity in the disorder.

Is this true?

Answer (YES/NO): NO